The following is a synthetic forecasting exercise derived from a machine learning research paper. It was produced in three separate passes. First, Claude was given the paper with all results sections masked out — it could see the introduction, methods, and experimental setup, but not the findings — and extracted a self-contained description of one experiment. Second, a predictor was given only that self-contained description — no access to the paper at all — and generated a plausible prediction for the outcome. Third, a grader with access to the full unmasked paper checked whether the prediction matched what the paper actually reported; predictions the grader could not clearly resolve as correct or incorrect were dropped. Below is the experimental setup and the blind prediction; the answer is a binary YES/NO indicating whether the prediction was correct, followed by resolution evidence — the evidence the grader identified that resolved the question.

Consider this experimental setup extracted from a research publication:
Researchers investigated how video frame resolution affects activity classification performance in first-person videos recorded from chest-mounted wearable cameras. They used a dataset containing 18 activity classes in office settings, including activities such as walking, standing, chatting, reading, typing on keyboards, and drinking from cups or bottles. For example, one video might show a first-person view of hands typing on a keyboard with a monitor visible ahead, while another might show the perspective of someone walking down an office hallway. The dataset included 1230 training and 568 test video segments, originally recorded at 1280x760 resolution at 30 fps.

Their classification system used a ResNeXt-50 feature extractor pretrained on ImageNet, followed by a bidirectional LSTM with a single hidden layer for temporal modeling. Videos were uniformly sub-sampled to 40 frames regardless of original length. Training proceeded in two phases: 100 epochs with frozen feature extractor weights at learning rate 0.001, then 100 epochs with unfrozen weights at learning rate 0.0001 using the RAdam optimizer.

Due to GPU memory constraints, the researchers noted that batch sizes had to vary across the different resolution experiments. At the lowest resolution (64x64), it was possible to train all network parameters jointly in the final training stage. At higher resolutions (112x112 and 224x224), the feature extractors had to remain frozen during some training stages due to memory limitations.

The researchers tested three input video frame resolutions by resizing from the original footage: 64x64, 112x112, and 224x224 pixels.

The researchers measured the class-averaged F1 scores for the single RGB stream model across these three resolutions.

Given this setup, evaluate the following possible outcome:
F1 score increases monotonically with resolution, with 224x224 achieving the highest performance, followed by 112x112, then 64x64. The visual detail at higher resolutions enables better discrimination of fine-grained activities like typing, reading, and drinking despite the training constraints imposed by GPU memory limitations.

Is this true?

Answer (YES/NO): YES